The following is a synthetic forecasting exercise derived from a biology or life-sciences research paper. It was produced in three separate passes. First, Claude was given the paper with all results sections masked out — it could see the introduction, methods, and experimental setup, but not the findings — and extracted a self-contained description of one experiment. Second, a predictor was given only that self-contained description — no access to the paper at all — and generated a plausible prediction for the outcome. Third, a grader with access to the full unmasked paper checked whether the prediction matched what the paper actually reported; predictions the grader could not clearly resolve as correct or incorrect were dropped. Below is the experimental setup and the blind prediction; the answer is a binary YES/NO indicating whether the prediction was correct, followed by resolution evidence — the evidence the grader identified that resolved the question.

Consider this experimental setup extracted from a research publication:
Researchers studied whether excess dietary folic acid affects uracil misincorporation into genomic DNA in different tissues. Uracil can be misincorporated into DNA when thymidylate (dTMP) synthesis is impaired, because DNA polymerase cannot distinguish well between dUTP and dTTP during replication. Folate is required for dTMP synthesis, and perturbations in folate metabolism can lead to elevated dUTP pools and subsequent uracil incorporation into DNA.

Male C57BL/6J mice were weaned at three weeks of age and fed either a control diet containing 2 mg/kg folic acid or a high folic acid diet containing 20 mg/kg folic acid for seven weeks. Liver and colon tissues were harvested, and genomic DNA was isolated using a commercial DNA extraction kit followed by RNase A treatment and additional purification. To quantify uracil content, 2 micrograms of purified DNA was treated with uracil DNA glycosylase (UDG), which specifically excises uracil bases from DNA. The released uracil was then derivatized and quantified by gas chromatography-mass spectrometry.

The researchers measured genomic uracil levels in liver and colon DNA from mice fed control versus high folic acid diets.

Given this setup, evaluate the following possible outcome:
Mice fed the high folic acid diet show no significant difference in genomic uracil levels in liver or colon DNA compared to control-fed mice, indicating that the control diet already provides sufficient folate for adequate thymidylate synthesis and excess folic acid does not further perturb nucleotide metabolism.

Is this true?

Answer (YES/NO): NO